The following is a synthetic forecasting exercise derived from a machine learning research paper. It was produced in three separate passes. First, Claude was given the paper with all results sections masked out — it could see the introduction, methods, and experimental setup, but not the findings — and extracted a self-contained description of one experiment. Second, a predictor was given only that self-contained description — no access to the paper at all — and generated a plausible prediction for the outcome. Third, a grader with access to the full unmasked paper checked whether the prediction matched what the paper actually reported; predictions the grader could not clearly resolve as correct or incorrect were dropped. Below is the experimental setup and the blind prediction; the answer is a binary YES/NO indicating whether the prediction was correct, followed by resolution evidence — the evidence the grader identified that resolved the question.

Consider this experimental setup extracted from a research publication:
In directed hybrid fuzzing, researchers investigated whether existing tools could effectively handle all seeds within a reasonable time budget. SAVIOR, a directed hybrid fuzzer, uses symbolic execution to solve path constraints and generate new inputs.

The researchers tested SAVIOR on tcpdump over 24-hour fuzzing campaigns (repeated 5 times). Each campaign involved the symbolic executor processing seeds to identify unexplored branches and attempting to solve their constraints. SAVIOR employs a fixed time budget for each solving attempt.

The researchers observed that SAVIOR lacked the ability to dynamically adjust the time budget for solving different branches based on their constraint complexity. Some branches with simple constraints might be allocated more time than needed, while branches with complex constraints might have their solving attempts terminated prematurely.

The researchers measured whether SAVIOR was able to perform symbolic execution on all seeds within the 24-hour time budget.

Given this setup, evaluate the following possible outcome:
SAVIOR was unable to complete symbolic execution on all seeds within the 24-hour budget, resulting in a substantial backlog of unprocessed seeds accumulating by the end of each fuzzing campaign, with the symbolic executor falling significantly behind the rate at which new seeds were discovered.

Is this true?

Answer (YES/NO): YES